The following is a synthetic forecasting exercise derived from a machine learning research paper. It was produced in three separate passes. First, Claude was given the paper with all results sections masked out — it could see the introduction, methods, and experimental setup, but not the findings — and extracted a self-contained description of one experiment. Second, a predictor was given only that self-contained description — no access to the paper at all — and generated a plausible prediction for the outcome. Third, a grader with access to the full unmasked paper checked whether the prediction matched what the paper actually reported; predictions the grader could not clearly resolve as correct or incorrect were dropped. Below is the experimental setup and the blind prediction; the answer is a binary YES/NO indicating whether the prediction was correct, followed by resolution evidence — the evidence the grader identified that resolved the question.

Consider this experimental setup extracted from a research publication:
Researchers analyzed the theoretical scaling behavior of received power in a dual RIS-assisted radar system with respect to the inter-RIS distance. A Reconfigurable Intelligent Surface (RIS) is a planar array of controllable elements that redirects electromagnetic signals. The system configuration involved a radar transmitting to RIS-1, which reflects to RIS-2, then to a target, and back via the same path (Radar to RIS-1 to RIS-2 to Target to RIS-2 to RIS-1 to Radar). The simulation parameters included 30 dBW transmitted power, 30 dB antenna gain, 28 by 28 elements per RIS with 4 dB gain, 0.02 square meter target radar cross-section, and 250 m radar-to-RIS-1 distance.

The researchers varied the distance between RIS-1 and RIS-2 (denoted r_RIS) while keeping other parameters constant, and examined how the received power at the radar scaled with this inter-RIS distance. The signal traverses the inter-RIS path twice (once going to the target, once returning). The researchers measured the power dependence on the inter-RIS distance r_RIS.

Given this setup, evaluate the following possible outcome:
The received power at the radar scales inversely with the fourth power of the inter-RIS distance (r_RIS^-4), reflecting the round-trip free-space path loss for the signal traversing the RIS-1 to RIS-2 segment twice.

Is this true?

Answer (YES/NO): YES